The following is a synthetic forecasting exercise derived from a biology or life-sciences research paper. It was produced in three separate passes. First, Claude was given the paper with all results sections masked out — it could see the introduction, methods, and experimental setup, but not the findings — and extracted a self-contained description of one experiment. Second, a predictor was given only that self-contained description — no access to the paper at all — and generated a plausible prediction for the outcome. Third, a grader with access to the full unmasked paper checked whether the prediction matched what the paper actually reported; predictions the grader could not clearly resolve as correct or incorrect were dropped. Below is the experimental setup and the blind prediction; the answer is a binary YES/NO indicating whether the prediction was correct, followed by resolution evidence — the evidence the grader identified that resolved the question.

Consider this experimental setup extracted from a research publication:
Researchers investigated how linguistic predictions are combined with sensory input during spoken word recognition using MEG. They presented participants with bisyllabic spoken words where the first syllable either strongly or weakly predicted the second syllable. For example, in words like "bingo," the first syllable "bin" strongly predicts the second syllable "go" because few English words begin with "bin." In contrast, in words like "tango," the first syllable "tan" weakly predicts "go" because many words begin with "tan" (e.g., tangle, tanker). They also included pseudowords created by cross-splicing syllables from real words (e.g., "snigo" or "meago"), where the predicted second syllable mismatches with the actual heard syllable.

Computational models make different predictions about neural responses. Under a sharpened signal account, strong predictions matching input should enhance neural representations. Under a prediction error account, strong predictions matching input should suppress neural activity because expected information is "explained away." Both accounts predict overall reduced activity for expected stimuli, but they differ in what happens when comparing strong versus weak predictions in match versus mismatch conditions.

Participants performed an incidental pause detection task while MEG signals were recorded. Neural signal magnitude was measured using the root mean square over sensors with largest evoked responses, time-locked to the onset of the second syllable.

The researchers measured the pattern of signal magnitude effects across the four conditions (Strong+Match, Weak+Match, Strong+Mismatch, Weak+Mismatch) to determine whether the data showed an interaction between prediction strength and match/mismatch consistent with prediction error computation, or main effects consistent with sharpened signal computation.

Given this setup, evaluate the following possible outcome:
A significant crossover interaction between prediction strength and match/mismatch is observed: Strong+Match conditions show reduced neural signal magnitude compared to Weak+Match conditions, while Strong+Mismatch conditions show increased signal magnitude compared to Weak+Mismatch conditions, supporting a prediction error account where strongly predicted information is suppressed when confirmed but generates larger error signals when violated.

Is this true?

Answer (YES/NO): NO